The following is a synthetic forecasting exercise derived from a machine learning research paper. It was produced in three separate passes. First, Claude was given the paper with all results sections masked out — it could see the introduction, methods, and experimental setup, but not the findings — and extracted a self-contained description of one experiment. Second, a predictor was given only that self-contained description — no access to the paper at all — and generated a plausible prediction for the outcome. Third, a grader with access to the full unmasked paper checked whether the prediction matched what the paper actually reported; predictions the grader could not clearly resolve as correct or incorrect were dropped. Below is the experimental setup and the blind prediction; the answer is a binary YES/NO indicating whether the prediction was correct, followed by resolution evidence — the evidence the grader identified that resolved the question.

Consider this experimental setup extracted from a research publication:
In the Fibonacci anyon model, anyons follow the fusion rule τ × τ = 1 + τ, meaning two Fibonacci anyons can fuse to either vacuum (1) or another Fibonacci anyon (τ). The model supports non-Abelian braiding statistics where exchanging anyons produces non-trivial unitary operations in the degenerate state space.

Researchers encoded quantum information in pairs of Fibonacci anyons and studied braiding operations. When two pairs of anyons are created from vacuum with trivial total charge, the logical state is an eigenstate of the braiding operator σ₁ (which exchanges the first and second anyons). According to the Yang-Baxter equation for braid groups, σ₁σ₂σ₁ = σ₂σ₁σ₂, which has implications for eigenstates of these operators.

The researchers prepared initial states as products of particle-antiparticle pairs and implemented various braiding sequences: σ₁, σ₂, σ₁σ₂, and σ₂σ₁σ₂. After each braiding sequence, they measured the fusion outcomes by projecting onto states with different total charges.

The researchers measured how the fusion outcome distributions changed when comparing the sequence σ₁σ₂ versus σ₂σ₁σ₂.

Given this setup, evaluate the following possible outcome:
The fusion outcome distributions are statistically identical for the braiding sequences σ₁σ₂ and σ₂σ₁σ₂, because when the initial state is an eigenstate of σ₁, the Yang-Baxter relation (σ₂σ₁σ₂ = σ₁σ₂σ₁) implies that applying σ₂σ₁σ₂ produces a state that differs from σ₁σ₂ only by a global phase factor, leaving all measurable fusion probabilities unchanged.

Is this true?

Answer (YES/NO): YES